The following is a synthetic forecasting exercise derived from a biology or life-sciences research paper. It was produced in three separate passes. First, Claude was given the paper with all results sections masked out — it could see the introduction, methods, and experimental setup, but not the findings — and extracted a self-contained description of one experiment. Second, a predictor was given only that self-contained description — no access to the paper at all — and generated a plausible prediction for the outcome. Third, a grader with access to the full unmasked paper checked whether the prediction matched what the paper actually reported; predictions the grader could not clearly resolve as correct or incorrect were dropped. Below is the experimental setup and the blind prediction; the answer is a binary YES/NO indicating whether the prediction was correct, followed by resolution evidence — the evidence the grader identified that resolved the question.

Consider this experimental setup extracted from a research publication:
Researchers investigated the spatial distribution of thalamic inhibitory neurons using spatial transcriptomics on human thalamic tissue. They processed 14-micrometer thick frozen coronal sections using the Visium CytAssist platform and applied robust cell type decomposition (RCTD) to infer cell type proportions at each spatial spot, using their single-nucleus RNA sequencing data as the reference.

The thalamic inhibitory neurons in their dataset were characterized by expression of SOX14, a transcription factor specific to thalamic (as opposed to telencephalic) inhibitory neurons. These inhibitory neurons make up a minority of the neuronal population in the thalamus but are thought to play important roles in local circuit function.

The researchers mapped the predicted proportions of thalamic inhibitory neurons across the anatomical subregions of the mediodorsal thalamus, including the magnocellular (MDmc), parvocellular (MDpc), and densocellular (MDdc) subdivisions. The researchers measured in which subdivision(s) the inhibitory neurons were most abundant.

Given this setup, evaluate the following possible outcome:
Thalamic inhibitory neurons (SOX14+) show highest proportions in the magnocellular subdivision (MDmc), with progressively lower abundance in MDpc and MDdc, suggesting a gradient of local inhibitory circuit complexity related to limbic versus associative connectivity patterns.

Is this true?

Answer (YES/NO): NO